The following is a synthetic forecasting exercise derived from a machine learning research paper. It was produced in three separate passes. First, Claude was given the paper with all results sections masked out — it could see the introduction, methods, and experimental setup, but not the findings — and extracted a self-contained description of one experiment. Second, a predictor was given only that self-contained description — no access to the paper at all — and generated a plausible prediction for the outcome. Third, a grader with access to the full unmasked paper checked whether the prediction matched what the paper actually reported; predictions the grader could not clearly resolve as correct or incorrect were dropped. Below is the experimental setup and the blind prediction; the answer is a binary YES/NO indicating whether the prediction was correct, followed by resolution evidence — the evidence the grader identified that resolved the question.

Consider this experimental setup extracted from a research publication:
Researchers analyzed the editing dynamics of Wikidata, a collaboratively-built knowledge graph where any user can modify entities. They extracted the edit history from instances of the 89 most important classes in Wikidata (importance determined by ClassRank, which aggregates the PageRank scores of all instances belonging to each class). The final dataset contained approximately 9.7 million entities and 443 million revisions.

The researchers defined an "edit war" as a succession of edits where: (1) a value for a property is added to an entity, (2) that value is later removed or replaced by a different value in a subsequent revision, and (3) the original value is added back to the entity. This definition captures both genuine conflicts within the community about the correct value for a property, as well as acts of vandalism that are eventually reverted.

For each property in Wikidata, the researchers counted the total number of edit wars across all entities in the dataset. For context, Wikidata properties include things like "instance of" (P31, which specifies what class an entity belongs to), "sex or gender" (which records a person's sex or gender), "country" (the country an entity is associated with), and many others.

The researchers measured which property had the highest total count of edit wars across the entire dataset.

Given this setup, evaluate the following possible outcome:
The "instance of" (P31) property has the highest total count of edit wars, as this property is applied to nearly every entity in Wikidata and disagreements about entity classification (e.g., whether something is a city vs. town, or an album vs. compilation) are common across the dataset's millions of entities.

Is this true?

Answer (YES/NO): NO